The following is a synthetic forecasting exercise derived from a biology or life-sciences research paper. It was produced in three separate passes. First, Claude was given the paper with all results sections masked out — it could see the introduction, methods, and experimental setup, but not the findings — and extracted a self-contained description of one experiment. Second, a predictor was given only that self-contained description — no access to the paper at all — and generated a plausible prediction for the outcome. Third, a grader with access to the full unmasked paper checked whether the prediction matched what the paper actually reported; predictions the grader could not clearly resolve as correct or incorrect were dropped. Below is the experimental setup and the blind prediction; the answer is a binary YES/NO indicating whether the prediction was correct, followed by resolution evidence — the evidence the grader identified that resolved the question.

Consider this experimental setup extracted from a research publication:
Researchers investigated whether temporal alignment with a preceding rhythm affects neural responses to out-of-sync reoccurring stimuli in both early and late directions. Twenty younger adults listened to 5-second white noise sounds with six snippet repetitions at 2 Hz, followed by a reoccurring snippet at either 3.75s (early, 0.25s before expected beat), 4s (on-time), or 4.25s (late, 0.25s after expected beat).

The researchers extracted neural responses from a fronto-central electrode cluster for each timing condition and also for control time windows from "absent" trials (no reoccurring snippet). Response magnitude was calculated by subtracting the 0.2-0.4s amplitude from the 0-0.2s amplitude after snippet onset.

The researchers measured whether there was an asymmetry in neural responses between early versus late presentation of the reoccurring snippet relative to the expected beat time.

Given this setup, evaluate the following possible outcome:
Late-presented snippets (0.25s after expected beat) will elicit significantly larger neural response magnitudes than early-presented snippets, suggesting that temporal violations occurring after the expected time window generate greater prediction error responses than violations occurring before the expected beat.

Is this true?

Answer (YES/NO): NO